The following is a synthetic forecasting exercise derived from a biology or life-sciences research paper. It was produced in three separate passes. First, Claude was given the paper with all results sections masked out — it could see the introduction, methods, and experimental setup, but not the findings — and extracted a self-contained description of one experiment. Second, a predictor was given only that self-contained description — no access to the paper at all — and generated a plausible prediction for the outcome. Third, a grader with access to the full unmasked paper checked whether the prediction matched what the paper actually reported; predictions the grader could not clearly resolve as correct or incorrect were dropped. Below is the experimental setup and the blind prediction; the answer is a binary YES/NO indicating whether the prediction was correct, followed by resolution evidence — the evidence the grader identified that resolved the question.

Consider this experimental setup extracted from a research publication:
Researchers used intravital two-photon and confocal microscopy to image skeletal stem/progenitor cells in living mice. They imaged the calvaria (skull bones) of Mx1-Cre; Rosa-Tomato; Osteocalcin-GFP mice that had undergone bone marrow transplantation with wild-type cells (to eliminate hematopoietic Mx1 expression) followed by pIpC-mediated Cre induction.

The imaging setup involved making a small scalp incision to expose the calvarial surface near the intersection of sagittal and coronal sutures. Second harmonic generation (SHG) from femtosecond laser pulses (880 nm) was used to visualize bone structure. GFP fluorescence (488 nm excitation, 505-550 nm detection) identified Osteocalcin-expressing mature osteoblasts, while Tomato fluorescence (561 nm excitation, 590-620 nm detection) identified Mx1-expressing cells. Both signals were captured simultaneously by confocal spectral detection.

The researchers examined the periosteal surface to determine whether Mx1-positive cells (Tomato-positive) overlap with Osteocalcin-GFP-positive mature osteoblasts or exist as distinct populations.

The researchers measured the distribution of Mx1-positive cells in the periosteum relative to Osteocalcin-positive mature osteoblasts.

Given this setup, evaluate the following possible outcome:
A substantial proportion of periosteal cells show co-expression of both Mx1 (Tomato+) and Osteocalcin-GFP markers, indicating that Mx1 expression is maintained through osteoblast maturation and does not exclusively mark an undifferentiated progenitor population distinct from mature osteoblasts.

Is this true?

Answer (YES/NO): NO